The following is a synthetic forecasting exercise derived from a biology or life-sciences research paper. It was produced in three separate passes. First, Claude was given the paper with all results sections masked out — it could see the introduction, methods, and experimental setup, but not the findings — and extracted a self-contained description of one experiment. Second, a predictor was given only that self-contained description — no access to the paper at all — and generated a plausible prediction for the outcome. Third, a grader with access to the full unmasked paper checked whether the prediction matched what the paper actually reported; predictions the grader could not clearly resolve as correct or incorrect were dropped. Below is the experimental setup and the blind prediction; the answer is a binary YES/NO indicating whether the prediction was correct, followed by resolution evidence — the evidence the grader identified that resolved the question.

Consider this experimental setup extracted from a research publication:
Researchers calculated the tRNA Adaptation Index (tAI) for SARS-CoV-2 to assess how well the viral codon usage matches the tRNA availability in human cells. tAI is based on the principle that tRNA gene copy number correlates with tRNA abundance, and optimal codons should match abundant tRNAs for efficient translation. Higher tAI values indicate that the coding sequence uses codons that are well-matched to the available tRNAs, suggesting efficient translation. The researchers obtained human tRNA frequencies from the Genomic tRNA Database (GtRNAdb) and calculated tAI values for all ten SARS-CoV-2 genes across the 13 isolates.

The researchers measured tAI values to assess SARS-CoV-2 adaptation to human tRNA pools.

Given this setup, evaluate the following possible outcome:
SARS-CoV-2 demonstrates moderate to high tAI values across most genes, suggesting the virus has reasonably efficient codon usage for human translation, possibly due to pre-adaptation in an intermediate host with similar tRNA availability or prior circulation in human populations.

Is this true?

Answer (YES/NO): NO